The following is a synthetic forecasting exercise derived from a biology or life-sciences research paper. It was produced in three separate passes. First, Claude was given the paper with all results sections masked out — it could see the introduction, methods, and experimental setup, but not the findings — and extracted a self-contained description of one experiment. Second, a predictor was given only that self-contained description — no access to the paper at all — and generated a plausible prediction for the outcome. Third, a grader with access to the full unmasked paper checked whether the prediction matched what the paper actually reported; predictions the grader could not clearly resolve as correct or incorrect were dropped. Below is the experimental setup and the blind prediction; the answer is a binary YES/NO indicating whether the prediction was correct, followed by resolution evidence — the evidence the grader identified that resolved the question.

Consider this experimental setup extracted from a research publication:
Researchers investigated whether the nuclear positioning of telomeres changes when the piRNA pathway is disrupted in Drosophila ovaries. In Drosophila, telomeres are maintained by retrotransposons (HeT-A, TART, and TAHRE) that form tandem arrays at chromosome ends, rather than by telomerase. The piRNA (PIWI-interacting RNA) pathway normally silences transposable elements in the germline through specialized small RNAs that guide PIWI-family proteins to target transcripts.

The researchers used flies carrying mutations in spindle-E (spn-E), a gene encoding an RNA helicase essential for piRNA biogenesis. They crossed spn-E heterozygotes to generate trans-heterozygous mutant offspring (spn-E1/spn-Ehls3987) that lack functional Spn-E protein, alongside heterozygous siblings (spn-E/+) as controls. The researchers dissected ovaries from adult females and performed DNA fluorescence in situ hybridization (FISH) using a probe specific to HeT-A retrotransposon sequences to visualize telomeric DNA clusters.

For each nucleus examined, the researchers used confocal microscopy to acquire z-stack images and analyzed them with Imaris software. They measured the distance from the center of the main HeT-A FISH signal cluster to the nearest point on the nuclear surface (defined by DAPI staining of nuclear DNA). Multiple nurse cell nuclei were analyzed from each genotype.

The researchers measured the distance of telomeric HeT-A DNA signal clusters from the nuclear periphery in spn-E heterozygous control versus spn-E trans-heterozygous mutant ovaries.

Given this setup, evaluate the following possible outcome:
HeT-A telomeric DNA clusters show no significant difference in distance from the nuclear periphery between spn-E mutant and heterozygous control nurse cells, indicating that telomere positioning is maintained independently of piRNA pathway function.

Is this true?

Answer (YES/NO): NO